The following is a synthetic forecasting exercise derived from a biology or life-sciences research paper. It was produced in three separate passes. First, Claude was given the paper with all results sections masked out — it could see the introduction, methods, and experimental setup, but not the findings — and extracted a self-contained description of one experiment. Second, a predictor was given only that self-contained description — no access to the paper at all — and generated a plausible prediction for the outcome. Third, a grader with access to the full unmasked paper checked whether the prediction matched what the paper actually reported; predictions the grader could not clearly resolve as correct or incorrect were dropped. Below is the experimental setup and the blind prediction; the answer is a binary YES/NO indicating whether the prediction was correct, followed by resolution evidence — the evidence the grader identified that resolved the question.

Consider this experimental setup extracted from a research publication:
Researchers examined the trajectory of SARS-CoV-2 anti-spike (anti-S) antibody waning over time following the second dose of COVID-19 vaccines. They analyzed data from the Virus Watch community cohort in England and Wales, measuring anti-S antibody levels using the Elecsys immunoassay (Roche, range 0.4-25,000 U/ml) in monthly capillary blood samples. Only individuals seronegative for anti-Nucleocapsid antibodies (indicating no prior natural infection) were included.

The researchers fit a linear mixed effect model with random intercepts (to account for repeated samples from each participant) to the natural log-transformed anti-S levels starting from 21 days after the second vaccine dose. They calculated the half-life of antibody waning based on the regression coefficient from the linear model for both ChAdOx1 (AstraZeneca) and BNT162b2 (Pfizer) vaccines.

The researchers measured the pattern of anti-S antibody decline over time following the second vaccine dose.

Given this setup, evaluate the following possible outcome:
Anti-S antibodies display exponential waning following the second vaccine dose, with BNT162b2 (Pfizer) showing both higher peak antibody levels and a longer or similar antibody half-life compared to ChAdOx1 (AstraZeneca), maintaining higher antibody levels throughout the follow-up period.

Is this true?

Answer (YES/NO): NO